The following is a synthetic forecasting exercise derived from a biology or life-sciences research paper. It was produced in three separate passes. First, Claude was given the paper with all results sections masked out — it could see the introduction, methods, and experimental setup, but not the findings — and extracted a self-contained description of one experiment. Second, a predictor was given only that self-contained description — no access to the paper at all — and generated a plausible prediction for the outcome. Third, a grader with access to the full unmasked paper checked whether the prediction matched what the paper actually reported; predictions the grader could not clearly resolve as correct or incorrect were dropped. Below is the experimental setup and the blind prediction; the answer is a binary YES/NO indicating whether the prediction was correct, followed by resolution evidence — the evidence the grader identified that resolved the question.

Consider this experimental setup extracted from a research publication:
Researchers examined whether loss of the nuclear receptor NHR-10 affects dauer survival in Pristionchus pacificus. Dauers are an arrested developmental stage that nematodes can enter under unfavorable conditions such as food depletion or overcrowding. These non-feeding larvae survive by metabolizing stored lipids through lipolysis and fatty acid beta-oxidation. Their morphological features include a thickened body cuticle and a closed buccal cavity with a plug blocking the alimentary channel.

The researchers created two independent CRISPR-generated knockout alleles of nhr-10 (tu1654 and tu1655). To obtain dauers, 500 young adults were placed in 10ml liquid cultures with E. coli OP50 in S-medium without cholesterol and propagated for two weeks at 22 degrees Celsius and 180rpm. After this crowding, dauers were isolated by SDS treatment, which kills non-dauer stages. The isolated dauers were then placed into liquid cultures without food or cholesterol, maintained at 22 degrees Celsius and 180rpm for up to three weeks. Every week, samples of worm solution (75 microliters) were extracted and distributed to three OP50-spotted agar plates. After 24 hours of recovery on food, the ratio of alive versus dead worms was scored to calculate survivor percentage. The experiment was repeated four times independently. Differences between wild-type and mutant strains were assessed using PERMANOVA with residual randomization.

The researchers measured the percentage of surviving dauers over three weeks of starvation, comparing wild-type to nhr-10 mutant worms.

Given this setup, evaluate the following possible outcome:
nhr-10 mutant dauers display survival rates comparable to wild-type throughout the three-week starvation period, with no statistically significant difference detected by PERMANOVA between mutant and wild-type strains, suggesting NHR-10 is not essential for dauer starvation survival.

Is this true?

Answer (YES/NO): NO